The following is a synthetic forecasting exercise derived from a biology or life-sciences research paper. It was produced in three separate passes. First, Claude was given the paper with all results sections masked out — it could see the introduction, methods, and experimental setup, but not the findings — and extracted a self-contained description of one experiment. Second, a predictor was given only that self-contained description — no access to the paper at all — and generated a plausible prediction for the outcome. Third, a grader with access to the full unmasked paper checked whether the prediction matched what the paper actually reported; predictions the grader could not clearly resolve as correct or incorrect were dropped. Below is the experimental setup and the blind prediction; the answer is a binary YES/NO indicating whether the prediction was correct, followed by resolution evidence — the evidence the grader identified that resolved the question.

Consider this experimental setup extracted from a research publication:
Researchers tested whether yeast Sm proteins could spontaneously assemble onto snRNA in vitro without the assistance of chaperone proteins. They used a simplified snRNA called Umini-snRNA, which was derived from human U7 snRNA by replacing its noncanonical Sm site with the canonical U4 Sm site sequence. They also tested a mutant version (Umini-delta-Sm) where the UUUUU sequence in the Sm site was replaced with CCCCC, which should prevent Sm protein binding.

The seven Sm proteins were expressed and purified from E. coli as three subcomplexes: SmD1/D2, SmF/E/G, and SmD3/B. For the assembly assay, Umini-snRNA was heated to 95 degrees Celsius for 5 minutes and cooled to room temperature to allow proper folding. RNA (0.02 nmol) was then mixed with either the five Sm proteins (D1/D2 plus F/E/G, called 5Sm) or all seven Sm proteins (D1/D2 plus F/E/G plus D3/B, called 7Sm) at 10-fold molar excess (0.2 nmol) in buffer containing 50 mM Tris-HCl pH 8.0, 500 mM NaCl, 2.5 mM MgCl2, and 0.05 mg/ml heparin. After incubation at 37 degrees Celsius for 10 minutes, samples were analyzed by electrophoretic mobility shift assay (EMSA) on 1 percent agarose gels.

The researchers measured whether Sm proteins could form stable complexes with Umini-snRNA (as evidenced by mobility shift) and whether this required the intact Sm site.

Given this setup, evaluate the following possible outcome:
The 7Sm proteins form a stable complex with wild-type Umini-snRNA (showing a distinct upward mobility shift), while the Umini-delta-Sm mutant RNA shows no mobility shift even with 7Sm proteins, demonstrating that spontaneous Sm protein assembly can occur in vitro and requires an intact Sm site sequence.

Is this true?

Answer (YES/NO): YES